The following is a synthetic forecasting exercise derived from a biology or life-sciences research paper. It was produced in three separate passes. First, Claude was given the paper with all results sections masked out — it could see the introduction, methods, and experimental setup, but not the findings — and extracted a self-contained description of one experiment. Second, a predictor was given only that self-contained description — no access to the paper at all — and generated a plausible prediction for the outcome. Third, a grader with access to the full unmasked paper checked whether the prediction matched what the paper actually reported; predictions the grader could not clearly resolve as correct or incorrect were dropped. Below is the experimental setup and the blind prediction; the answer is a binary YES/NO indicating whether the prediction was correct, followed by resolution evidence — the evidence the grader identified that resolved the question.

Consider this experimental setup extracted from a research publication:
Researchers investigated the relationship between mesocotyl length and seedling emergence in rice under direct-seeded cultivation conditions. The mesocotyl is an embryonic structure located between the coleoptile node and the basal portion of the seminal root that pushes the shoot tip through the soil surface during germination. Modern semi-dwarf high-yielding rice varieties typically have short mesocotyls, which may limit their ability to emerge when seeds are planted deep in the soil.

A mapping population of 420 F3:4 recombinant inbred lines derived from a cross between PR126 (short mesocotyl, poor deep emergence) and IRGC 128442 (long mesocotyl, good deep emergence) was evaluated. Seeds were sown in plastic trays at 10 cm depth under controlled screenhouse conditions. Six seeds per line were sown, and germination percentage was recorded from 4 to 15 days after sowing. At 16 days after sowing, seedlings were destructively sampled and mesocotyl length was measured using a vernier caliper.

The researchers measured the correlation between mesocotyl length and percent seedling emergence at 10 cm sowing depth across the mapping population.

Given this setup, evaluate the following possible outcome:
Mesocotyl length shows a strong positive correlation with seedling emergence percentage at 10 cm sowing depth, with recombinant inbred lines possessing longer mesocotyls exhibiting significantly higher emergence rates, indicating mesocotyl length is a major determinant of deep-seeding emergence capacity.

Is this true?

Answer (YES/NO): YES